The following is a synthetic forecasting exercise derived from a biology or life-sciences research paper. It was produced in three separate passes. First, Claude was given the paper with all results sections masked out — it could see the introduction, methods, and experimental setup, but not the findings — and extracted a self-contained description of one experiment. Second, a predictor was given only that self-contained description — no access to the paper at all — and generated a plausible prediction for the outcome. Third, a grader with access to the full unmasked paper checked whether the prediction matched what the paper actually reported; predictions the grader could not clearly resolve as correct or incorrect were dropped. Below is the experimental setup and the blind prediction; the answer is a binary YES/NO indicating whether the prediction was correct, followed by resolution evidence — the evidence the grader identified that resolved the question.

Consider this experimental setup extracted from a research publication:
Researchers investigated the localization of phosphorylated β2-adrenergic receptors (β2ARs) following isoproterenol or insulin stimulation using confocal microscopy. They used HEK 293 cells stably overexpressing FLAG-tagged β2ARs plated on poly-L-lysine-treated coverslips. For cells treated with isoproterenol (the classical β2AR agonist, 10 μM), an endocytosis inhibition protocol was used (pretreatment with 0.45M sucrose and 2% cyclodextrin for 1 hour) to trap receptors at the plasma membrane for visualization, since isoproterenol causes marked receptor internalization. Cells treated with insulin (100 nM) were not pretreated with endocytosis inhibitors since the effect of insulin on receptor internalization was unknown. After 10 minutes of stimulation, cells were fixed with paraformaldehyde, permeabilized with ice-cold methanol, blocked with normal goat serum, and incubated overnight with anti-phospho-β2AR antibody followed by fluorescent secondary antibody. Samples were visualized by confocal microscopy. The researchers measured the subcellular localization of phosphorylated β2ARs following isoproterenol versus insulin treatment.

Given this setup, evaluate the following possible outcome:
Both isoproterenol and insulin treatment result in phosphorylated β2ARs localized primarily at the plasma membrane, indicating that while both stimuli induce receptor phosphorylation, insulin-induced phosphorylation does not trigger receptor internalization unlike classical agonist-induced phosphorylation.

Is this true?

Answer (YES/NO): YES